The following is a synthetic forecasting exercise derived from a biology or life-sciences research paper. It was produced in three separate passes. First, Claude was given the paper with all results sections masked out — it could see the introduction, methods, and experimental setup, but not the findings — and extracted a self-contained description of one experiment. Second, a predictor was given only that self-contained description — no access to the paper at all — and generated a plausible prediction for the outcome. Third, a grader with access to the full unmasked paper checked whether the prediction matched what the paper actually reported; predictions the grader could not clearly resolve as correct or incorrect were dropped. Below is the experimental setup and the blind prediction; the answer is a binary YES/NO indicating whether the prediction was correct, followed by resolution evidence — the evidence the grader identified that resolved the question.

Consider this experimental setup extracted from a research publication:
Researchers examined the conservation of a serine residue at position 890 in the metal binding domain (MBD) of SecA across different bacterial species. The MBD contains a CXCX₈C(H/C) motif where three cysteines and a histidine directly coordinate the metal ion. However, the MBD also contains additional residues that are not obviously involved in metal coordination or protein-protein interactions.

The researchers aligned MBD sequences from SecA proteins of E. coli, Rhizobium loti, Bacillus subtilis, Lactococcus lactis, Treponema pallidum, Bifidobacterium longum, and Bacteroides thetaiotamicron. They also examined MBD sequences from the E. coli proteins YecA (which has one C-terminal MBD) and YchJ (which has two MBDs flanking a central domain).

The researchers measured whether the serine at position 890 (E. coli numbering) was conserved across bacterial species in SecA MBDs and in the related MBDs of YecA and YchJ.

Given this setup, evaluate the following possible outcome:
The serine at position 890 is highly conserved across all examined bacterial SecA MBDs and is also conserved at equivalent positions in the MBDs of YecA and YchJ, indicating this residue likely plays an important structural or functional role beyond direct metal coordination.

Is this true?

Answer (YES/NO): YES